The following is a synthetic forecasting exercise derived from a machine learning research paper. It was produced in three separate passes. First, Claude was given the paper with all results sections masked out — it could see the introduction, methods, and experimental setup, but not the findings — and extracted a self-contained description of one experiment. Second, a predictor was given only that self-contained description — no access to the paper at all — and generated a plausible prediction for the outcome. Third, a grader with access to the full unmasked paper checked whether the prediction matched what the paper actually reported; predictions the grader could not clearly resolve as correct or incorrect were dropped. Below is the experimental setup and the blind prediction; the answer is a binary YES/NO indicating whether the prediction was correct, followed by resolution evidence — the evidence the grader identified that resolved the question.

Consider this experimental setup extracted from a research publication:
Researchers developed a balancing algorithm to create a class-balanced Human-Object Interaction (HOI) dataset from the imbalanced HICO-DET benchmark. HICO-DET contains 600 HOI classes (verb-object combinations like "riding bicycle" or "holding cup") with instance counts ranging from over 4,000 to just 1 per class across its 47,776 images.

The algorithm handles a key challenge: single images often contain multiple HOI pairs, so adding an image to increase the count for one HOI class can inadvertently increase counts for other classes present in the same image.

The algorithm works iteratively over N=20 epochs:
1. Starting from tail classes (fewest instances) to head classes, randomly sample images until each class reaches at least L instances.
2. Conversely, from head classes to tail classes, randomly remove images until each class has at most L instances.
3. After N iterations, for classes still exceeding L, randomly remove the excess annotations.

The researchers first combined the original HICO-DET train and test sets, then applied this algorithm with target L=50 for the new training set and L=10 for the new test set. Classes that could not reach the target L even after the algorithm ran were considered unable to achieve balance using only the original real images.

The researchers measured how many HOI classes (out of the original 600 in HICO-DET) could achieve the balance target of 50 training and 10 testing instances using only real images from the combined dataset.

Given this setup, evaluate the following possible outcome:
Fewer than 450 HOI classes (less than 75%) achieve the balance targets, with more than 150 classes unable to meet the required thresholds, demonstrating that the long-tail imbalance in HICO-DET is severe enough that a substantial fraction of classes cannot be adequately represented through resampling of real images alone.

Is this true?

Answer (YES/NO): YES